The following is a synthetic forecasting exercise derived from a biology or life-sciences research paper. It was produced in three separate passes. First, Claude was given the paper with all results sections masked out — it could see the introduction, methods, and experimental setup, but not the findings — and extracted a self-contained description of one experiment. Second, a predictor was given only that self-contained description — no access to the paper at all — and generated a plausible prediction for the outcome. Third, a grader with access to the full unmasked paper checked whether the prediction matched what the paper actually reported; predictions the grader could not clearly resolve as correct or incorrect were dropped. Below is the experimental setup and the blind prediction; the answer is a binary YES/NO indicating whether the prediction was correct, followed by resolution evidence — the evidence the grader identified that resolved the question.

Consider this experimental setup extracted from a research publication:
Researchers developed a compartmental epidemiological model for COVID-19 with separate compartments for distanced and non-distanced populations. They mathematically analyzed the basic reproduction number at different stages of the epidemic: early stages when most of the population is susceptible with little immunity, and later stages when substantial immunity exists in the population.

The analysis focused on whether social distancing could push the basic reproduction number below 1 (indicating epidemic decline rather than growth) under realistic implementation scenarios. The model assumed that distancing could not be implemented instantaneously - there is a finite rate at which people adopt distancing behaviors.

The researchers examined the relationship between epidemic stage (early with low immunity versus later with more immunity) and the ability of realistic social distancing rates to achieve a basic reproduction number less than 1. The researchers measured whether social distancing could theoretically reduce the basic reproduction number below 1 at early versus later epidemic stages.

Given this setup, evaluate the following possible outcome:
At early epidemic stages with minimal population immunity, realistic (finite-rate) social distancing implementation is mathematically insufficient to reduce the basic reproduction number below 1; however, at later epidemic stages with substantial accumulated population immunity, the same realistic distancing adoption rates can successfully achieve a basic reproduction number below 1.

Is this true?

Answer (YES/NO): YES